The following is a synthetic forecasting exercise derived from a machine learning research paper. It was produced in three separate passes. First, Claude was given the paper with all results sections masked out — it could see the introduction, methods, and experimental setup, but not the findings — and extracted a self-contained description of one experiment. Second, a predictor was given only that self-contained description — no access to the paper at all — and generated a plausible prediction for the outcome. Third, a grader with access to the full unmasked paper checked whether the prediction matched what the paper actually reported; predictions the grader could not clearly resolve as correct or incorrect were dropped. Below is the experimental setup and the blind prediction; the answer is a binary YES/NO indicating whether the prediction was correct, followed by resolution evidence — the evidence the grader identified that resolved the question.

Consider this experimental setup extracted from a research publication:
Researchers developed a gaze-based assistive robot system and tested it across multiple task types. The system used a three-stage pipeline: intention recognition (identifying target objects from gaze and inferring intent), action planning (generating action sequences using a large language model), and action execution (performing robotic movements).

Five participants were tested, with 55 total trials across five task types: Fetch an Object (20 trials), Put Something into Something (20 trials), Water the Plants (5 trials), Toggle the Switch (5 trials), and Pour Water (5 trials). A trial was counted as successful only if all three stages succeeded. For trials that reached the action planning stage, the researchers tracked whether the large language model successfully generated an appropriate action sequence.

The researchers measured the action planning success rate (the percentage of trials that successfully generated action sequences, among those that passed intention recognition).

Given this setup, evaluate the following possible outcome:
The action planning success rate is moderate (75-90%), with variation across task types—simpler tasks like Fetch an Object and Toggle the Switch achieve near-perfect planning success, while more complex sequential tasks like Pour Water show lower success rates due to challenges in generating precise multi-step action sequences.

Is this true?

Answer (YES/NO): NO